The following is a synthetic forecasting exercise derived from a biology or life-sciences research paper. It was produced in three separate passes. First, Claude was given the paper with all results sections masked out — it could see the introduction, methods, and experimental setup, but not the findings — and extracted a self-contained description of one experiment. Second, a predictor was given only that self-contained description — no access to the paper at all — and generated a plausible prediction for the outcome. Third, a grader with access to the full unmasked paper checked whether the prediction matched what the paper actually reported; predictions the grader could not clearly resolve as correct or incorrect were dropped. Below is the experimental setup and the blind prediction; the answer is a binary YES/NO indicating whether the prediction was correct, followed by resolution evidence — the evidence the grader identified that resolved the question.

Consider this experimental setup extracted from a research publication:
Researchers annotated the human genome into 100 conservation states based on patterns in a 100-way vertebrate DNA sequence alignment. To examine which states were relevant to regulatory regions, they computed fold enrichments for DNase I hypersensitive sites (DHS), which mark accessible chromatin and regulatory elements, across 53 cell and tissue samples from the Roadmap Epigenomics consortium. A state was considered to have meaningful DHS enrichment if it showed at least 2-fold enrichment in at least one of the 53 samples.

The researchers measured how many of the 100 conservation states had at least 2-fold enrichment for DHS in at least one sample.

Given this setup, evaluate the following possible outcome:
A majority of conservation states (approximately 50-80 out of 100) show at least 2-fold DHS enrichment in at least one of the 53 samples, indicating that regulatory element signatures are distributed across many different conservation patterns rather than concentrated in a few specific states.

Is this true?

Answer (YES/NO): NO